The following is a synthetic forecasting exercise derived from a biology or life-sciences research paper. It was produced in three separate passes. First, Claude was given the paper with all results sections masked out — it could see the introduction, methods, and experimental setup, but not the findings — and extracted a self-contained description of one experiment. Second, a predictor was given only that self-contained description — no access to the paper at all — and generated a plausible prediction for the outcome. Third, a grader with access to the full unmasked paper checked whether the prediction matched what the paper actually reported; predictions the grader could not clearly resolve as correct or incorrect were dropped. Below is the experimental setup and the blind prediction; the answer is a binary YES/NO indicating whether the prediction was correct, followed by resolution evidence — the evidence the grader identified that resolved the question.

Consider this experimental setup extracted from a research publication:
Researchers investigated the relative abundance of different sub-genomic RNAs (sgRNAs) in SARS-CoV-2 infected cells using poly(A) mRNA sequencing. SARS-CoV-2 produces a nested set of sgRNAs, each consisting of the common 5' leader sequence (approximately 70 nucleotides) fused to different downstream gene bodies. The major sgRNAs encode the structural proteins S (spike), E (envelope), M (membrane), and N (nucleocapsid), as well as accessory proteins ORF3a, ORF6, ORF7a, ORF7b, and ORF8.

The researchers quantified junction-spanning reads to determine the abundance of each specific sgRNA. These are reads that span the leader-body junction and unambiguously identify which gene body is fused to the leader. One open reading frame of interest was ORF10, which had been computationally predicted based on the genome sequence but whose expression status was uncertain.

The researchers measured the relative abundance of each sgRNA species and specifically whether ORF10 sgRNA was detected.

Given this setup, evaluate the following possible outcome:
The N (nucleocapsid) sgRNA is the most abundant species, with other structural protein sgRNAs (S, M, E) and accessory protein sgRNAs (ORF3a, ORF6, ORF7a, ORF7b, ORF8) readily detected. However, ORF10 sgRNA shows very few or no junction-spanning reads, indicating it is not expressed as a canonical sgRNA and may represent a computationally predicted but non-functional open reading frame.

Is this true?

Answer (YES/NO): YES